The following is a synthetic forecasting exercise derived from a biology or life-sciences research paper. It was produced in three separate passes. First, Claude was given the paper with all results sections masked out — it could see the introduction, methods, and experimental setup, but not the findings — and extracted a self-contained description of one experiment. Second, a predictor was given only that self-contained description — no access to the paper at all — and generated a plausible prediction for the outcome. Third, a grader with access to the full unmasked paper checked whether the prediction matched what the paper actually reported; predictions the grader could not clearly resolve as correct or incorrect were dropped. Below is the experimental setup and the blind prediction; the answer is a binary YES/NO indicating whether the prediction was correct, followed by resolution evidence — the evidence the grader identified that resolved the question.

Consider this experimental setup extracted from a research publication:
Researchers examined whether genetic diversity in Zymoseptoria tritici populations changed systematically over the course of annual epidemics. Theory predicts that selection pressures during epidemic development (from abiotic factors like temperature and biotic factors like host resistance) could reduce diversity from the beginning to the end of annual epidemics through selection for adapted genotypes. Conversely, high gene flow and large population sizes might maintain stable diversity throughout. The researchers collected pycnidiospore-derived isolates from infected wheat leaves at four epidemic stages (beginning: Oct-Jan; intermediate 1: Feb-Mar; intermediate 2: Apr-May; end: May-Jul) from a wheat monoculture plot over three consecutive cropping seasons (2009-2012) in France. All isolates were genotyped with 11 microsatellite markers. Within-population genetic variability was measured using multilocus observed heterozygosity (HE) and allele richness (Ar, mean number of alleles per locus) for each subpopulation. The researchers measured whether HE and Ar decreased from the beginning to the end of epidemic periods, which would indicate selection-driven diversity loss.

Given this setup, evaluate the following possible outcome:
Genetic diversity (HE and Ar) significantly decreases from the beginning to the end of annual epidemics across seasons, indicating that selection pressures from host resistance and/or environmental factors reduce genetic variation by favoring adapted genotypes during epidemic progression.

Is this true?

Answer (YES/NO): NO